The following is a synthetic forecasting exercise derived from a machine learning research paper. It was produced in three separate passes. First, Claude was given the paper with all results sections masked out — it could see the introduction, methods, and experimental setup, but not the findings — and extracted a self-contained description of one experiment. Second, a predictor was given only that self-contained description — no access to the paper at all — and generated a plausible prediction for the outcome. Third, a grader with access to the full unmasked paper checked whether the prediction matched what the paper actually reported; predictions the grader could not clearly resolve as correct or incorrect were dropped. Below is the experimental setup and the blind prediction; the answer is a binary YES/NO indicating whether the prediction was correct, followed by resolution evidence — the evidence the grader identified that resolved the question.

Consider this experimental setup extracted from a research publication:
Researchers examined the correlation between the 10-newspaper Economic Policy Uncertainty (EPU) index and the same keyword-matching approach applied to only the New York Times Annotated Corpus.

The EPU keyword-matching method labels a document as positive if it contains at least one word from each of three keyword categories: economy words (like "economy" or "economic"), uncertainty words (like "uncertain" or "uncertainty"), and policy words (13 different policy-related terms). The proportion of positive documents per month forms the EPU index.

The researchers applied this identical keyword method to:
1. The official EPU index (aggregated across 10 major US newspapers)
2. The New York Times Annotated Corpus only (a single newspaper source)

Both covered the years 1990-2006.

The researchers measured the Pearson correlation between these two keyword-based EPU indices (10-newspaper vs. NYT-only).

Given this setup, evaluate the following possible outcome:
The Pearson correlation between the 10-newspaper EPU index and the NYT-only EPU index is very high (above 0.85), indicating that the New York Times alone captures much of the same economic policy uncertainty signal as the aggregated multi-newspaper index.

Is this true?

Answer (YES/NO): NO